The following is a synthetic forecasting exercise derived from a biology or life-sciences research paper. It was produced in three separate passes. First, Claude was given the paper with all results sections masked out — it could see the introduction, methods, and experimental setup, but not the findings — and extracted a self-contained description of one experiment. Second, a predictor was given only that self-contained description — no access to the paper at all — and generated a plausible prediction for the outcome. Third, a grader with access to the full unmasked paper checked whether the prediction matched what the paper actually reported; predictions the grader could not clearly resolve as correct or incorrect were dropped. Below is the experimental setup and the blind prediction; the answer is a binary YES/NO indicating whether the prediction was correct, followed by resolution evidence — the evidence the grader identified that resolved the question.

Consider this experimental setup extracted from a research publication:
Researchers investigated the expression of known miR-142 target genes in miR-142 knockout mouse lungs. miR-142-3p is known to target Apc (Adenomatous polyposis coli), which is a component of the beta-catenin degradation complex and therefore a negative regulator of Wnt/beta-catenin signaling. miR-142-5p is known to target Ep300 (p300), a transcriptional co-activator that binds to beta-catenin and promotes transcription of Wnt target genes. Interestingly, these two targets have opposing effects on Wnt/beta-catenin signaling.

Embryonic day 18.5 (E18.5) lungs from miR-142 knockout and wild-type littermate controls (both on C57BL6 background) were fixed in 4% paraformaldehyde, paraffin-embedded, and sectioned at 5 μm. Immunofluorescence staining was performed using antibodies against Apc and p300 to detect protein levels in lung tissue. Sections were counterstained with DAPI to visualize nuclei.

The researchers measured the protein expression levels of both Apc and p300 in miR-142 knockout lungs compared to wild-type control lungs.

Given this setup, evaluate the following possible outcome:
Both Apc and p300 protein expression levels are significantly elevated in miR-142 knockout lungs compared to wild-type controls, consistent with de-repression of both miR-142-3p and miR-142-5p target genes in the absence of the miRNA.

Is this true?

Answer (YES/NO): YES